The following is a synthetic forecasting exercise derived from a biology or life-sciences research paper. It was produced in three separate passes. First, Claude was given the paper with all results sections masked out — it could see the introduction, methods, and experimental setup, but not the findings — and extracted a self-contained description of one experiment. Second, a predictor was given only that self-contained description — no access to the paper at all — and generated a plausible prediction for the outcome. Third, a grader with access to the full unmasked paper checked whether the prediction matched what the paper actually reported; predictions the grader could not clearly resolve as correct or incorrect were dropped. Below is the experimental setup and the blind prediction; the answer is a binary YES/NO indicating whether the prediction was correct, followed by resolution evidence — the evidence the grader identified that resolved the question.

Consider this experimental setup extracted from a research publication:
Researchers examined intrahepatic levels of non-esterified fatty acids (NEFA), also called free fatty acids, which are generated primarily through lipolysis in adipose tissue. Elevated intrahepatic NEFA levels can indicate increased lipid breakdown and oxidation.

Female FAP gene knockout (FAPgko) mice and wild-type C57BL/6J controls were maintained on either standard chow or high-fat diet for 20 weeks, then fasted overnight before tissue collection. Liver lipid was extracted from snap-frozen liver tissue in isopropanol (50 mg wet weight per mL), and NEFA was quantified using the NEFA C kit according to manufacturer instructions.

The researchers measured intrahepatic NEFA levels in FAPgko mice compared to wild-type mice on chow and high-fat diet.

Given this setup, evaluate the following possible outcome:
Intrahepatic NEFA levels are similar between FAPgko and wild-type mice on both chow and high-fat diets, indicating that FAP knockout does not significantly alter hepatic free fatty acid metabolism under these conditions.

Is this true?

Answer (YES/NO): NO